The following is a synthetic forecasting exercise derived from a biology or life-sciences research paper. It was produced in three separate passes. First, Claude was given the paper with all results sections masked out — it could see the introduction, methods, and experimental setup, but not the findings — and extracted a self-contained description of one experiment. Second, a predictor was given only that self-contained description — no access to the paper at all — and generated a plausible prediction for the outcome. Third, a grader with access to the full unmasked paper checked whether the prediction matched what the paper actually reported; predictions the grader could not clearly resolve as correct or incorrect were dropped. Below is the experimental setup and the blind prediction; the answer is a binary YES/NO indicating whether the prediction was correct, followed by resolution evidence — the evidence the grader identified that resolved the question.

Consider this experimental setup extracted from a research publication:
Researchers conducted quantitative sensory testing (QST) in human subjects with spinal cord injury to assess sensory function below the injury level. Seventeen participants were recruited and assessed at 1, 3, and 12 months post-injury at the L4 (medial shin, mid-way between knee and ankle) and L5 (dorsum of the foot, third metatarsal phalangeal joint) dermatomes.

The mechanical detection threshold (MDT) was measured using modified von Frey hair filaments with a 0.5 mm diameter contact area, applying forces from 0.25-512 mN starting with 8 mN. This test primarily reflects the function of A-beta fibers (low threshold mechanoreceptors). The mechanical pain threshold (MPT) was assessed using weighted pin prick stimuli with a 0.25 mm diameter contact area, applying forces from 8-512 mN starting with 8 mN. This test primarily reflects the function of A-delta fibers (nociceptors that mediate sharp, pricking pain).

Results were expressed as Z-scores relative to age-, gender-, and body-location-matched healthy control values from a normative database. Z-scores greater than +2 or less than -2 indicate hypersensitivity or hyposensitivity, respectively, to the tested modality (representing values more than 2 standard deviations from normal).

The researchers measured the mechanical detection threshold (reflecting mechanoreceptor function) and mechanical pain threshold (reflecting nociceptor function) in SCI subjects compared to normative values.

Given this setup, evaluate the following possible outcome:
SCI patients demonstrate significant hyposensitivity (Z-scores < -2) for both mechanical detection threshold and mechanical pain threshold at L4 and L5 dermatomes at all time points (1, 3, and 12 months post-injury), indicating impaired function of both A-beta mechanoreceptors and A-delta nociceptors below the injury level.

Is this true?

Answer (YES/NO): NO